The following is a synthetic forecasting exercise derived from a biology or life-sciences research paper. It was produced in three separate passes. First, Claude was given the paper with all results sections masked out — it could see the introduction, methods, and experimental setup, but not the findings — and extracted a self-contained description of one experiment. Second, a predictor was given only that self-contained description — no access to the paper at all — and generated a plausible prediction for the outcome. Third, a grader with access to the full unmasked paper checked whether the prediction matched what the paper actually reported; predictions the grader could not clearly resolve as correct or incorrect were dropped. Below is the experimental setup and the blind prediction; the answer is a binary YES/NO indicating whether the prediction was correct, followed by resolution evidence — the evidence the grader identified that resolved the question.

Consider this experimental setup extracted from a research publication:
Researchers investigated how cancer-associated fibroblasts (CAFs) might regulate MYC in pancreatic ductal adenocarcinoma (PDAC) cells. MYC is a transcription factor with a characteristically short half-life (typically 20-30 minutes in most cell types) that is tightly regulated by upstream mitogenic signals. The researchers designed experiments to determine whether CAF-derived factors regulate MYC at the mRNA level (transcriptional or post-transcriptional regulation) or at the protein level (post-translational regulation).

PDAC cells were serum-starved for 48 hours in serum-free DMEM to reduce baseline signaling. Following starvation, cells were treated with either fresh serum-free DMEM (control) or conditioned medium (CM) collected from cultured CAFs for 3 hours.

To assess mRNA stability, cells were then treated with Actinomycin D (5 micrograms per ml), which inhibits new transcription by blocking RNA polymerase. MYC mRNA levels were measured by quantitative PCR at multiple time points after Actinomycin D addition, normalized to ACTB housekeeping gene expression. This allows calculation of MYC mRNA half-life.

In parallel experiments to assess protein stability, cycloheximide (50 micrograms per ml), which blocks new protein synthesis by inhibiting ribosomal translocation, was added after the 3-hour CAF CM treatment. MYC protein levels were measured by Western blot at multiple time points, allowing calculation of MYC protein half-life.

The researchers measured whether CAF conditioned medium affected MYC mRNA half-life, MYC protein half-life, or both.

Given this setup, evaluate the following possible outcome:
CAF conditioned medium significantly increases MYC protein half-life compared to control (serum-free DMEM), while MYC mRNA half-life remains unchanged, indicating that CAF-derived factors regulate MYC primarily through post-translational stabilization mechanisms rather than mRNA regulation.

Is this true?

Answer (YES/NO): YES